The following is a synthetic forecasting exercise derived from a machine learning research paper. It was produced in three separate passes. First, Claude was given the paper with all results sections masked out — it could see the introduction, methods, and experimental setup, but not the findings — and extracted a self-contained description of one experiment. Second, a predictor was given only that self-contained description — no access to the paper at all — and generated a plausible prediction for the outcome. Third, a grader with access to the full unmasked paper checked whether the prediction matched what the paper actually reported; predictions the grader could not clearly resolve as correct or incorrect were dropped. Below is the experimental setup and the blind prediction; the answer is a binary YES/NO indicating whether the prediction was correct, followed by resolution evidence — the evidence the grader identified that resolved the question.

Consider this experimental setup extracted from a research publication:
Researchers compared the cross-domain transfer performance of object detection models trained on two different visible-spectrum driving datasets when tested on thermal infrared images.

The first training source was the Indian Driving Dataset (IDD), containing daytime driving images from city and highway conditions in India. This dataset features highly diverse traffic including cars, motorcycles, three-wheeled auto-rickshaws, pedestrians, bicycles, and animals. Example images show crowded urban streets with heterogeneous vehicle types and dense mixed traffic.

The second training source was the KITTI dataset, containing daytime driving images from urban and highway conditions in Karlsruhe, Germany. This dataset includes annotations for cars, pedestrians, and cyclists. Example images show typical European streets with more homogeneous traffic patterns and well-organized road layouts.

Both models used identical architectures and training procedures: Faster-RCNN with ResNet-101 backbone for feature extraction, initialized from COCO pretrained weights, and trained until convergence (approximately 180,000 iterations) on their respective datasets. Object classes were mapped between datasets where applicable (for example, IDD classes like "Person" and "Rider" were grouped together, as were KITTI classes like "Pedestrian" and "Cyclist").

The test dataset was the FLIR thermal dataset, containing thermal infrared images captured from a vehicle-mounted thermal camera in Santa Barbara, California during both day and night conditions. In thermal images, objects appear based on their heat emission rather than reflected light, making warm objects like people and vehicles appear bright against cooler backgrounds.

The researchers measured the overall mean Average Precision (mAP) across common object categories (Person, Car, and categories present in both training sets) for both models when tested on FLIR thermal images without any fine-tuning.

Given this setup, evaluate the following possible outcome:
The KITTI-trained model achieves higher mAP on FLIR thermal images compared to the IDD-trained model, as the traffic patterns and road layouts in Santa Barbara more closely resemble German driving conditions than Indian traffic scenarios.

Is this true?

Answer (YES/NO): NO